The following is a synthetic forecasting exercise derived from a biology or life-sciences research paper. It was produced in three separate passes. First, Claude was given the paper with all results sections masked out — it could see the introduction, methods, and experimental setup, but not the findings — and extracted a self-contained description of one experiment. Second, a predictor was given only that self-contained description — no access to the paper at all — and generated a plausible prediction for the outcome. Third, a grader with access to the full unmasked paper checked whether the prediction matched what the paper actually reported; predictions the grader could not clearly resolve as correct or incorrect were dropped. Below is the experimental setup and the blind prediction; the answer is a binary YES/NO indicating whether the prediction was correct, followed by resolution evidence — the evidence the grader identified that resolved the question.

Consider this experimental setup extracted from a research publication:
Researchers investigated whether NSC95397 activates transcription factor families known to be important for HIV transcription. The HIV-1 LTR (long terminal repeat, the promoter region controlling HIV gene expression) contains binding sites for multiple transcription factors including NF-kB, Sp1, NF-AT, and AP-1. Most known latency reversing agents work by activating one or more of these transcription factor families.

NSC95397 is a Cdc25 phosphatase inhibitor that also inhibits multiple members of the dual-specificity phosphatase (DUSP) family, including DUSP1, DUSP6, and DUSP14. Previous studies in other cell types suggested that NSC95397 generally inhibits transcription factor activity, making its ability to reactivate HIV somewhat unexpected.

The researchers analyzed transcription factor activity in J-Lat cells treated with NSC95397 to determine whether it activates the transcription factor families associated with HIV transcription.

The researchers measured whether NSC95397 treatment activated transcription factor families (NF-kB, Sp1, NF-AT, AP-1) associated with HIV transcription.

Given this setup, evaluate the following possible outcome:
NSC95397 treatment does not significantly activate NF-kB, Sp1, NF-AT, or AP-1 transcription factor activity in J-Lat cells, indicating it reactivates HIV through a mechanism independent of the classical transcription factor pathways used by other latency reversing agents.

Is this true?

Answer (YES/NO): YES